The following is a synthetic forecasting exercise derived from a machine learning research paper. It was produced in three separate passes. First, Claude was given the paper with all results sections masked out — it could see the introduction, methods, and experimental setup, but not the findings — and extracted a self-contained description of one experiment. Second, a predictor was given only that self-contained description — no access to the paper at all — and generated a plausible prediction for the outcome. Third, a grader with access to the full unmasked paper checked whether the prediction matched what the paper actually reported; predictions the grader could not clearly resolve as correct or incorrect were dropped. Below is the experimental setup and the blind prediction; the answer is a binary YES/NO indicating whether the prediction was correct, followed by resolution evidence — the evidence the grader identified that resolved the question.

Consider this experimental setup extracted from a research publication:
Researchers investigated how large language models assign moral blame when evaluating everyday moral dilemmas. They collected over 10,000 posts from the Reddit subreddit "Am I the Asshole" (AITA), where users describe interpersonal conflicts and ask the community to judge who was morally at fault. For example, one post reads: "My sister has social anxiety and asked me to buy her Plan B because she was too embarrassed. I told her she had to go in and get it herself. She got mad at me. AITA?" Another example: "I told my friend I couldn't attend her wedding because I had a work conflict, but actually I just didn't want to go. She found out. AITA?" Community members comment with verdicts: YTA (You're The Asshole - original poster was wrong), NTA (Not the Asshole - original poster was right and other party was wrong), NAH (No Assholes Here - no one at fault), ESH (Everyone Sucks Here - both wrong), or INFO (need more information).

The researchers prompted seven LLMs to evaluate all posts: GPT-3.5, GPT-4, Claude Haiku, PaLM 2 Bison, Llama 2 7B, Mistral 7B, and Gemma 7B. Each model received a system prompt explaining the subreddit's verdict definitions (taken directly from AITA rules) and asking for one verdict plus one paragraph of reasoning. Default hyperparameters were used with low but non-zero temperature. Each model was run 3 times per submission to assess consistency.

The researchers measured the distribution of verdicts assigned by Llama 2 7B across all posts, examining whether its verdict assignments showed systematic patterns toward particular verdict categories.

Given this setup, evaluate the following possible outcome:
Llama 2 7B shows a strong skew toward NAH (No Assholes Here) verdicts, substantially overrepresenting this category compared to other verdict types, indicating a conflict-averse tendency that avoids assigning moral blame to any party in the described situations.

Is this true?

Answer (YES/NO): NO